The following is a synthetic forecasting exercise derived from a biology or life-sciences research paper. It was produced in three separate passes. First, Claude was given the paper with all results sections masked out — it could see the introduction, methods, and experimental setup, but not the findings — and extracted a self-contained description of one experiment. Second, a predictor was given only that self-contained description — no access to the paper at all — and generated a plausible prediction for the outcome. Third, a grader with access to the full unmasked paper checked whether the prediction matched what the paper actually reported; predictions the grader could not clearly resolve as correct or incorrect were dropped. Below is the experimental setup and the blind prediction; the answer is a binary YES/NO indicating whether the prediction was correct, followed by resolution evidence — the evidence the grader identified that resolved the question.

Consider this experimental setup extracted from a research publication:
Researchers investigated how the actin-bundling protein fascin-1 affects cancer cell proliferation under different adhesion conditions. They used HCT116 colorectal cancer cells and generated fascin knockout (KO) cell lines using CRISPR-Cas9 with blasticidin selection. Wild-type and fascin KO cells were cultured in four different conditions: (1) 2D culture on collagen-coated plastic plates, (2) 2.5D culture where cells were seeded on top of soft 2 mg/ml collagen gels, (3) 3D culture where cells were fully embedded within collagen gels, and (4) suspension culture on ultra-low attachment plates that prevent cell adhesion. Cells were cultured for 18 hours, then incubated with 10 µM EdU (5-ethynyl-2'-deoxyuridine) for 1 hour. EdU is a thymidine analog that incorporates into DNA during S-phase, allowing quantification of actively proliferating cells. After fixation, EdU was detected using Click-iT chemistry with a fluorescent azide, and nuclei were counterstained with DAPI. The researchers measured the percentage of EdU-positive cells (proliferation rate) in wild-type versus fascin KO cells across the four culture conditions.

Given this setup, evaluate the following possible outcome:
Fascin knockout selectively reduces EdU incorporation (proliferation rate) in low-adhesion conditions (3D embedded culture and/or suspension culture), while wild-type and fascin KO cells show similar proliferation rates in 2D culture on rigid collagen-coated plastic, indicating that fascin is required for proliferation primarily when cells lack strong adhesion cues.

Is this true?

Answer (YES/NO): YES